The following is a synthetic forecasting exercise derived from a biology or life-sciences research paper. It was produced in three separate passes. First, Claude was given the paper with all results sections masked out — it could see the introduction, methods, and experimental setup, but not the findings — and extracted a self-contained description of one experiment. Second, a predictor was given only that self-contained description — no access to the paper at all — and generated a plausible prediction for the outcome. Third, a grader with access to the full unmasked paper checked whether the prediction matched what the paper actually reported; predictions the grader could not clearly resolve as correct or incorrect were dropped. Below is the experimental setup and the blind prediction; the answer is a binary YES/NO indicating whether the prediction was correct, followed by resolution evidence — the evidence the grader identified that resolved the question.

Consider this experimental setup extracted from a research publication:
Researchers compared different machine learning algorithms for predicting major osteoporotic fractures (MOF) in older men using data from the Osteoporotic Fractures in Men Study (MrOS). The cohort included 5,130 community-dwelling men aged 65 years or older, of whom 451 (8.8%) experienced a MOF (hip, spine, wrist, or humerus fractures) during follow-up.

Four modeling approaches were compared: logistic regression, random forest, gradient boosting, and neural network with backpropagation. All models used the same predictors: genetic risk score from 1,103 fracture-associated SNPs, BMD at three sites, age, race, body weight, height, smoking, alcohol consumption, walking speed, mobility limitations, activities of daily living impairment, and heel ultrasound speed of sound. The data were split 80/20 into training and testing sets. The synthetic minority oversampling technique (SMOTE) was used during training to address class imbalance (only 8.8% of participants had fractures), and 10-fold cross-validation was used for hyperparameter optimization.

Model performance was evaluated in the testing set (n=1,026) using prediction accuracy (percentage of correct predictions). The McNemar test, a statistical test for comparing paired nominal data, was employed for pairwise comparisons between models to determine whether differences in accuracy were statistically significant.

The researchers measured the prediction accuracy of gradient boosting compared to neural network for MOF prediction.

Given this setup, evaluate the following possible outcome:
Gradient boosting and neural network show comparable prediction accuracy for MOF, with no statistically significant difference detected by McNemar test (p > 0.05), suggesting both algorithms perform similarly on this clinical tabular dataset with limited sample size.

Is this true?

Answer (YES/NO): NO